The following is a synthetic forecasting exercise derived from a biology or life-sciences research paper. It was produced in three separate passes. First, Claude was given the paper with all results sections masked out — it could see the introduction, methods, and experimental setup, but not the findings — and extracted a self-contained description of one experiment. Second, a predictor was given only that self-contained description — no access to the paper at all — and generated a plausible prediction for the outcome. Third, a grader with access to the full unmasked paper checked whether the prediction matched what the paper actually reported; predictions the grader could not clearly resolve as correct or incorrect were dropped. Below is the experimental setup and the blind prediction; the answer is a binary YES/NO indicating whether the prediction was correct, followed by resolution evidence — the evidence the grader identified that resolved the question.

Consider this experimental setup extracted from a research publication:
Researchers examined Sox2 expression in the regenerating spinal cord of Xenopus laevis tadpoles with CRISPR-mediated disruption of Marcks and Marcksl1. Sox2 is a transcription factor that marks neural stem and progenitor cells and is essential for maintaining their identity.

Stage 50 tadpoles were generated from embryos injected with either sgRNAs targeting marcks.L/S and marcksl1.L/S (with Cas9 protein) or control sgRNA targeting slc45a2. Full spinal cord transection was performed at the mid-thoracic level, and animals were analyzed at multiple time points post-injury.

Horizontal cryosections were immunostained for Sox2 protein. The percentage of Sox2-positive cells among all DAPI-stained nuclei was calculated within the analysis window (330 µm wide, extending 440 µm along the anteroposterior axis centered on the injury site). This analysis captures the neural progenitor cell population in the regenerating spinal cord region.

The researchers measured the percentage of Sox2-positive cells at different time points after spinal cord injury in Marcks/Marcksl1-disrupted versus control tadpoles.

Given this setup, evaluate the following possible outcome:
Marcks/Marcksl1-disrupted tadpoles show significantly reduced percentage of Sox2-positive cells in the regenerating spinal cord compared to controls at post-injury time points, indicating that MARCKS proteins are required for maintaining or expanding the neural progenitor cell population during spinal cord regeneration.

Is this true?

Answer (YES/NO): YES